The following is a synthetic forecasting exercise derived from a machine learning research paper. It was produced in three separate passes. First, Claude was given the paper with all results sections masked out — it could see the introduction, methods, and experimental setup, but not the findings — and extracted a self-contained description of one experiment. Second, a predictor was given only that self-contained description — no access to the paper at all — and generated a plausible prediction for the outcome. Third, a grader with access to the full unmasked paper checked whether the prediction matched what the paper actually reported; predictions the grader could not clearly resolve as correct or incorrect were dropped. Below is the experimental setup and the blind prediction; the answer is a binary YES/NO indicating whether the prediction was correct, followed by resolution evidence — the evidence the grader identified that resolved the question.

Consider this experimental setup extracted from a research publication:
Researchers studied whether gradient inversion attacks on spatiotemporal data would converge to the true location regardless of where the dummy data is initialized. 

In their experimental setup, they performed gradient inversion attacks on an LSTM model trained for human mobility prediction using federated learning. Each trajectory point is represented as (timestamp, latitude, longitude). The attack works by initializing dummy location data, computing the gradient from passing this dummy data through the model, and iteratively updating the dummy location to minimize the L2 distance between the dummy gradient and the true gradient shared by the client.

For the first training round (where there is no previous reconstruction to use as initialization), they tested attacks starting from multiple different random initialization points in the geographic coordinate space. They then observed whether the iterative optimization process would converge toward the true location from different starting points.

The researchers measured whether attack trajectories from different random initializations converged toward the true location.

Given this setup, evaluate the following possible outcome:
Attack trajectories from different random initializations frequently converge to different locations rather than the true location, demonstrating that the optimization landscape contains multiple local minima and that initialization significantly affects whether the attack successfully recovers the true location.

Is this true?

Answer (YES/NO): NO